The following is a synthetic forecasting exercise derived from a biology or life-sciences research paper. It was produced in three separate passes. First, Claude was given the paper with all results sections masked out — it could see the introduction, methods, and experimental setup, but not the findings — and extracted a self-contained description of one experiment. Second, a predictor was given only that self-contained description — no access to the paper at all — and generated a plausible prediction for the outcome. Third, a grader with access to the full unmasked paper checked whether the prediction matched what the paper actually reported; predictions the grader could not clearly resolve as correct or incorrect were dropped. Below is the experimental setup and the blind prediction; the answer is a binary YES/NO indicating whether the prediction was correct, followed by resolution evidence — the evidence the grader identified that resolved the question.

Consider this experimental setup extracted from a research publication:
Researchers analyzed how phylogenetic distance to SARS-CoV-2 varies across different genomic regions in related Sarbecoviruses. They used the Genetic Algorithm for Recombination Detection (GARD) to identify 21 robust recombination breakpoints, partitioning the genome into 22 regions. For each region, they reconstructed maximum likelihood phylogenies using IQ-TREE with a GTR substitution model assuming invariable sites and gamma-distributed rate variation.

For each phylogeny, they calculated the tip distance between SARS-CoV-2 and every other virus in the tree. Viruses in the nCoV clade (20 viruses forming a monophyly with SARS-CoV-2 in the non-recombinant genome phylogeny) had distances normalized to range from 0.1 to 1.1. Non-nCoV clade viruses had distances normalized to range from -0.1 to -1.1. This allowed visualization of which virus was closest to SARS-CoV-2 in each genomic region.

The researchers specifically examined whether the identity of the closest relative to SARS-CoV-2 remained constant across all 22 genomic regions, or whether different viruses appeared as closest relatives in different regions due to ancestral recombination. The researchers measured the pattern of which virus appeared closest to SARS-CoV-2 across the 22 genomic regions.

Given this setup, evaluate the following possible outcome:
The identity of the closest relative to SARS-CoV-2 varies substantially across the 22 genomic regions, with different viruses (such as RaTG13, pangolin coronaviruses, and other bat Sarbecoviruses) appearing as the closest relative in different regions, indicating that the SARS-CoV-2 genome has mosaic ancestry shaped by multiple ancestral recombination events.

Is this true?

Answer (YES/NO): YES